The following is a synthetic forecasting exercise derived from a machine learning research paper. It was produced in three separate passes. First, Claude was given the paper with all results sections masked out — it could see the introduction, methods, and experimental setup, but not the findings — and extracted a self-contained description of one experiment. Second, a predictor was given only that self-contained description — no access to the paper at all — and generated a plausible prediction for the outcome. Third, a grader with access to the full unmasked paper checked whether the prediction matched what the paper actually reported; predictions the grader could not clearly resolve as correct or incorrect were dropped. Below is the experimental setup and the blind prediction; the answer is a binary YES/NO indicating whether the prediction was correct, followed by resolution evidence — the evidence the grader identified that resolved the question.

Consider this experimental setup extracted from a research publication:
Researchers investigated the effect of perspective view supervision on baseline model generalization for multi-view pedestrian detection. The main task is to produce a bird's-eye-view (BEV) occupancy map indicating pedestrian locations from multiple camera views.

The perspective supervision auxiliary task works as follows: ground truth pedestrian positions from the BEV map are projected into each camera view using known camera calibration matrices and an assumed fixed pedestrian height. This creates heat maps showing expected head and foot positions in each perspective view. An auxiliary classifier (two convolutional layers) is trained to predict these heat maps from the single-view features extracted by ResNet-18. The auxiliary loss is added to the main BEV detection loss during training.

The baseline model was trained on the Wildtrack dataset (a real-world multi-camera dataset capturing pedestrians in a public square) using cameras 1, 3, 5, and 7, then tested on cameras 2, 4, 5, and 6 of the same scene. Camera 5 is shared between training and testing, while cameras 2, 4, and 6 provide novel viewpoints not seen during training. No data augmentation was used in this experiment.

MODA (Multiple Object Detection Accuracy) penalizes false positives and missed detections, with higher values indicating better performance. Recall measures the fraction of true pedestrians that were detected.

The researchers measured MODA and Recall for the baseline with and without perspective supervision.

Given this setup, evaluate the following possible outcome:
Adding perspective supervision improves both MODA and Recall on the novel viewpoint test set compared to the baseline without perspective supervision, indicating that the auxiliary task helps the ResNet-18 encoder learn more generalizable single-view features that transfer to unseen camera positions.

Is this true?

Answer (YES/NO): NO